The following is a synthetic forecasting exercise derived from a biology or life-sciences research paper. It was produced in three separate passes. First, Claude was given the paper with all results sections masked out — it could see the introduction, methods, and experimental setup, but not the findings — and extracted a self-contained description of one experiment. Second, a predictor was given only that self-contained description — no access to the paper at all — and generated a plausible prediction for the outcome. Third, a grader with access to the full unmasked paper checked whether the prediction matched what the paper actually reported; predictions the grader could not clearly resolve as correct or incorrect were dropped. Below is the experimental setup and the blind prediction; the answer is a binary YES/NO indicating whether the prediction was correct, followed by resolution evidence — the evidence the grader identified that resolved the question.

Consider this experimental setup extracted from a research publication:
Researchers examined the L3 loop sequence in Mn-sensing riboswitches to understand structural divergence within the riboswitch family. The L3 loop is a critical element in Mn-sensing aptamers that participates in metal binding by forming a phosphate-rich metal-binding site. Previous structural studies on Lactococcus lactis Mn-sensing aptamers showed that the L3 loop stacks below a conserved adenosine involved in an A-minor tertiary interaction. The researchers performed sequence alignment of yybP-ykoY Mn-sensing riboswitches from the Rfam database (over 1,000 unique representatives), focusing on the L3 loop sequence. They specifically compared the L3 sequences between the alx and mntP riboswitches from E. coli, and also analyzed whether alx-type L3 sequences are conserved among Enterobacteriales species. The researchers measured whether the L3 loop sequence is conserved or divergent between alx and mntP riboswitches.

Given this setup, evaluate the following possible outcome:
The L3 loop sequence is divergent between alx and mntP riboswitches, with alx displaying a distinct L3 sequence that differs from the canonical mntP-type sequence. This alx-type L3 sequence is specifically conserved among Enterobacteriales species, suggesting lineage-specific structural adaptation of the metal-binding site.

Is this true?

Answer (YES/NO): YES